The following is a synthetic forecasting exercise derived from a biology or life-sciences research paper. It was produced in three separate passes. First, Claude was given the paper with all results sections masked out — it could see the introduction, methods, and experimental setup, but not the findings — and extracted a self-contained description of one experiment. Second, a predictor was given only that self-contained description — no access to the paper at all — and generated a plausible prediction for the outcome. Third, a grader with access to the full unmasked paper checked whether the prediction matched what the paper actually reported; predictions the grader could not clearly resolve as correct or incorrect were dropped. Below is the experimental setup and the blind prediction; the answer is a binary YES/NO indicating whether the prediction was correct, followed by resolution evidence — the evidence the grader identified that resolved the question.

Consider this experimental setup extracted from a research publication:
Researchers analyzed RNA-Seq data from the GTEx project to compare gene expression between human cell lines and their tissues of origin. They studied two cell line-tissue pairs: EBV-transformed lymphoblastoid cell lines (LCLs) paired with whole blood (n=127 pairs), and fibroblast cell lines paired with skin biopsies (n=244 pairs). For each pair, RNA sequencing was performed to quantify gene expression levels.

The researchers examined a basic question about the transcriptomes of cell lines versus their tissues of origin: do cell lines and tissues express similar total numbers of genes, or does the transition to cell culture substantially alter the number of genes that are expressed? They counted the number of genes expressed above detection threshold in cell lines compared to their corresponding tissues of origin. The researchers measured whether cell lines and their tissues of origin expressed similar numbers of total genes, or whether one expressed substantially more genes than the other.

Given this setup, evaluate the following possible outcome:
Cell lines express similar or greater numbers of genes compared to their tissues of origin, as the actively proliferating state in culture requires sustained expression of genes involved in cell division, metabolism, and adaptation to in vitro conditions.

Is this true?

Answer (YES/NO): YES